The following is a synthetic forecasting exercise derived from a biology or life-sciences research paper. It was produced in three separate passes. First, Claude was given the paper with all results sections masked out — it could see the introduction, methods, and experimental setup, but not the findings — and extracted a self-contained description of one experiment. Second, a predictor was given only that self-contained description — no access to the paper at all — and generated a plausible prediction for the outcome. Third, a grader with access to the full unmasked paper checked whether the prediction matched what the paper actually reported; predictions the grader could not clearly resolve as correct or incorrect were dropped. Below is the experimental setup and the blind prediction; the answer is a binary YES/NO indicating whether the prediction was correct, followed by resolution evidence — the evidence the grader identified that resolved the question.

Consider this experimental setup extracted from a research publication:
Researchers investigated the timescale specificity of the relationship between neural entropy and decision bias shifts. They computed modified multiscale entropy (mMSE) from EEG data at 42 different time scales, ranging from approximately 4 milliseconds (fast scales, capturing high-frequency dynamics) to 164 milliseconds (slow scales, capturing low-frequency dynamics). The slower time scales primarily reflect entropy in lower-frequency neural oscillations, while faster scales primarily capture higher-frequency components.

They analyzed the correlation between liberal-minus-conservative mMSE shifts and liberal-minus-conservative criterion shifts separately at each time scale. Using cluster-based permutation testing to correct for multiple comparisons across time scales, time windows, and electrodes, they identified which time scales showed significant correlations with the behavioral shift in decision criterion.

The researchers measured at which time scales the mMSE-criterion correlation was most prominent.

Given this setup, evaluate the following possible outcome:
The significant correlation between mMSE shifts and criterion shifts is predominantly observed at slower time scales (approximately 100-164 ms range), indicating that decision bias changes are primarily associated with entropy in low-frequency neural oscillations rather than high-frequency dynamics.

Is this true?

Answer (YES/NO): NO